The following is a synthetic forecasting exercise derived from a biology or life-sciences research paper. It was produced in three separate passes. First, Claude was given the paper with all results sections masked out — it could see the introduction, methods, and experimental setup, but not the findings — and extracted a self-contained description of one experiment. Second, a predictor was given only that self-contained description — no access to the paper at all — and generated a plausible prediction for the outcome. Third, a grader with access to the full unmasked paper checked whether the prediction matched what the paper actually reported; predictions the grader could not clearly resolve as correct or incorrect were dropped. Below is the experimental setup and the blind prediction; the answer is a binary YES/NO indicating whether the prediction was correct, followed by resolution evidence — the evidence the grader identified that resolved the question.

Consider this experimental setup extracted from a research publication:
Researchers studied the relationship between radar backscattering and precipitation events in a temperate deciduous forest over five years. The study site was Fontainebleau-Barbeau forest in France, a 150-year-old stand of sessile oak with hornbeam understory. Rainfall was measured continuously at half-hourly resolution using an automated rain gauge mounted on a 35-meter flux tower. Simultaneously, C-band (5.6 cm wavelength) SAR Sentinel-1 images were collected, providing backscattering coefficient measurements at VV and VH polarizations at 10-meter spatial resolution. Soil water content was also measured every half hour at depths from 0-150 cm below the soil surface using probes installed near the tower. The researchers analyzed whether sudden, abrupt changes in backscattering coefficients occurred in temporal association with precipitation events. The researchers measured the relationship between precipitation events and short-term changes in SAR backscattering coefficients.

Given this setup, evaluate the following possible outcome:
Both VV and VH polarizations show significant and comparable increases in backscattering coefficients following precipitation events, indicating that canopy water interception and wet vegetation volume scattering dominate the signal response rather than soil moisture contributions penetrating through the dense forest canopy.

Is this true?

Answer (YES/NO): NO